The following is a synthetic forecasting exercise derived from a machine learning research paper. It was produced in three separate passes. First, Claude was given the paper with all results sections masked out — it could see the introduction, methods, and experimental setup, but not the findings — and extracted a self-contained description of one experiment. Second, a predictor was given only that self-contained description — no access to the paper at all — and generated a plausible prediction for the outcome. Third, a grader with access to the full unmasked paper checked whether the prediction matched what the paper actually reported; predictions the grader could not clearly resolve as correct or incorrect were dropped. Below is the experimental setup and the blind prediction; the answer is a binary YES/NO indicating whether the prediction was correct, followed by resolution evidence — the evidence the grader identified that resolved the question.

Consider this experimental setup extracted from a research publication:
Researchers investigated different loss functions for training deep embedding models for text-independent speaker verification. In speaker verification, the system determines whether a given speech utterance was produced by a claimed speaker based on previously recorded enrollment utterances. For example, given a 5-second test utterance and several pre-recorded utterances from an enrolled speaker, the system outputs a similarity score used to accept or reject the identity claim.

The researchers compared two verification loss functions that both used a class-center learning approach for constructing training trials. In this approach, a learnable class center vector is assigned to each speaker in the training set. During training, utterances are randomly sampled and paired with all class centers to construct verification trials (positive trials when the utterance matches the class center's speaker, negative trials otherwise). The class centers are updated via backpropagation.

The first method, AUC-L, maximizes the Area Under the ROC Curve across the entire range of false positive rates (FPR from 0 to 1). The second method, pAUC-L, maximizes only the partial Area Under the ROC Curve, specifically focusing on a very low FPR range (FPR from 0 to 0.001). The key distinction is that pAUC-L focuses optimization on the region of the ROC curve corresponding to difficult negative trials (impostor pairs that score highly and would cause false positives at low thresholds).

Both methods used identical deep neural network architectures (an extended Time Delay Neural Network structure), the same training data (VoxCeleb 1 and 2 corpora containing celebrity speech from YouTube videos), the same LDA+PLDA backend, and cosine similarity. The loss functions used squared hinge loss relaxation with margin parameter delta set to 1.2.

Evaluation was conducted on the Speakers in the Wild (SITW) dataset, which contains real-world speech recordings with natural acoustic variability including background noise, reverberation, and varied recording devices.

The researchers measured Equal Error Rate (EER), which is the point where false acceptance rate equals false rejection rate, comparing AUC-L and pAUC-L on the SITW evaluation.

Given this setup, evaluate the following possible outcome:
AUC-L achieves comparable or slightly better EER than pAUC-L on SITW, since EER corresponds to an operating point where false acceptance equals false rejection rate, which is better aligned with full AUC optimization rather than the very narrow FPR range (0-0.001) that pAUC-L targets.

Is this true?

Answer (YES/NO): NO